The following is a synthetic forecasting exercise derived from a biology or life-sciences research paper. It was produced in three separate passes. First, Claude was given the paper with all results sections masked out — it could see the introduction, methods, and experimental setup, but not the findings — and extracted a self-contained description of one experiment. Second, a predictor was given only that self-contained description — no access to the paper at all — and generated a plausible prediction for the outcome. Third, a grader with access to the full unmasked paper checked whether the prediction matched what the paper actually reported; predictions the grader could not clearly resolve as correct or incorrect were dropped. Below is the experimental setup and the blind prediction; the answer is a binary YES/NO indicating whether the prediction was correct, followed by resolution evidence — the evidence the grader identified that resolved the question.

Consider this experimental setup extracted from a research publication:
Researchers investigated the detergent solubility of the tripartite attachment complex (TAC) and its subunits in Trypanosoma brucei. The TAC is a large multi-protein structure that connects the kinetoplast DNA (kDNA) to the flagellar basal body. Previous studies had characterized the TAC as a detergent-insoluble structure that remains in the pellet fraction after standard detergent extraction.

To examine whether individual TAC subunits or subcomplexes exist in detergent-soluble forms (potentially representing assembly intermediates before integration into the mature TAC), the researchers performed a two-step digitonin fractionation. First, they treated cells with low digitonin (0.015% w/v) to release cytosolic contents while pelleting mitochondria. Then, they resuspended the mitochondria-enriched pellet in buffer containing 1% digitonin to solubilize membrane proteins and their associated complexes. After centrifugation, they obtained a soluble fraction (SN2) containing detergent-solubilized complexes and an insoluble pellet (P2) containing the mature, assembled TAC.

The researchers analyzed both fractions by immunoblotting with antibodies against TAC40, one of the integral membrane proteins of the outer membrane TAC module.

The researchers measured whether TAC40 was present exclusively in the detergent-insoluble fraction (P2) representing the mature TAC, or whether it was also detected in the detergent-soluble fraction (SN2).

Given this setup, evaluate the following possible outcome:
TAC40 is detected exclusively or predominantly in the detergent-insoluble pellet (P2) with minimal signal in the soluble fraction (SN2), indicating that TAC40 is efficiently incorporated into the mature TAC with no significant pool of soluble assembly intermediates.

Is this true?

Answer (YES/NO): NO